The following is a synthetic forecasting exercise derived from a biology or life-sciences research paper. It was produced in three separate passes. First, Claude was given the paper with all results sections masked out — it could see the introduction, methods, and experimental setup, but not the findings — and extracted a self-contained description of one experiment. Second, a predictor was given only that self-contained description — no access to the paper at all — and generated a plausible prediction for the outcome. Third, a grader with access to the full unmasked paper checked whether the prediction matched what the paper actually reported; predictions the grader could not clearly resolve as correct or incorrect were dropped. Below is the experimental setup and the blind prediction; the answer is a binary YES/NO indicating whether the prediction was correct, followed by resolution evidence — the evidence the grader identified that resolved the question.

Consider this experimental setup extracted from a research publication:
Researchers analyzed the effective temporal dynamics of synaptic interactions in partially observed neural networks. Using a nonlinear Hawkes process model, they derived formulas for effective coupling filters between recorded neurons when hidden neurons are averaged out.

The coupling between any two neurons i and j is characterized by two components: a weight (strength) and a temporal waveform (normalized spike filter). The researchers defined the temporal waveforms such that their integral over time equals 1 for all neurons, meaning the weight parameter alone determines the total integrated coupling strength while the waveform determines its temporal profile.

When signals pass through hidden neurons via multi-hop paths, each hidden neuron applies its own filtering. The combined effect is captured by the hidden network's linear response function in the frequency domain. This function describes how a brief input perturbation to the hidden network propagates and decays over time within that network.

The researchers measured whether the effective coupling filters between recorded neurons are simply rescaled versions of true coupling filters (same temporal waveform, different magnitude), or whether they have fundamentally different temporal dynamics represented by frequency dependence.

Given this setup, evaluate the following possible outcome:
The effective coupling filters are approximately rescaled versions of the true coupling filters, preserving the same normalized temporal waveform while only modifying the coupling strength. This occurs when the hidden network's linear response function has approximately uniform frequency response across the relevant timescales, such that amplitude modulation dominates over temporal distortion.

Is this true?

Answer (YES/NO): NO